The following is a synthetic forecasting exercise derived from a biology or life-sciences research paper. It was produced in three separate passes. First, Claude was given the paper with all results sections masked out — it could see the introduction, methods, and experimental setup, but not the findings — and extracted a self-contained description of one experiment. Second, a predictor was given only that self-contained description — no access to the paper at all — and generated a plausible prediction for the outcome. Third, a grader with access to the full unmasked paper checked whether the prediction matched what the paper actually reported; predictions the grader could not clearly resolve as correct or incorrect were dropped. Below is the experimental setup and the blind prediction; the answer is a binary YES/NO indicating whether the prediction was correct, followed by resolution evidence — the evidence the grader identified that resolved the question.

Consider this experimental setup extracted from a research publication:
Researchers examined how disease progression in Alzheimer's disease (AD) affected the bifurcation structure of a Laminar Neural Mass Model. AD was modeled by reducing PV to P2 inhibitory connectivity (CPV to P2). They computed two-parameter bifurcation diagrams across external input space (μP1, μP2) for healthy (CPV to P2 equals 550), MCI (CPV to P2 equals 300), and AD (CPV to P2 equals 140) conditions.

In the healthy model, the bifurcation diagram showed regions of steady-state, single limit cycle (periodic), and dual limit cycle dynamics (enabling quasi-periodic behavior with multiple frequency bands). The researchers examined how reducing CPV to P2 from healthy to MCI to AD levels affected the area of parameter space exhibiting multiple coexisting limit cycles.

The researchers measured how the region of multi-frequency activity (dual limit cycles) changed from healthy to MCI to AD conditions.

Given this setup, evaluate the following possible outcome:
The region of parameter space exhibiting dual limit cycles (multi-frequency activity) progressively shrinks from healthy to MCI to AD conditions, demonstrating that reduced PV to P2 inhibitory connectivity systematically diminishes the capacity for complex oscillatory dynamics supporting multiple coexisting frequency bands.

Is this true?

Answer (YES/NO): NO